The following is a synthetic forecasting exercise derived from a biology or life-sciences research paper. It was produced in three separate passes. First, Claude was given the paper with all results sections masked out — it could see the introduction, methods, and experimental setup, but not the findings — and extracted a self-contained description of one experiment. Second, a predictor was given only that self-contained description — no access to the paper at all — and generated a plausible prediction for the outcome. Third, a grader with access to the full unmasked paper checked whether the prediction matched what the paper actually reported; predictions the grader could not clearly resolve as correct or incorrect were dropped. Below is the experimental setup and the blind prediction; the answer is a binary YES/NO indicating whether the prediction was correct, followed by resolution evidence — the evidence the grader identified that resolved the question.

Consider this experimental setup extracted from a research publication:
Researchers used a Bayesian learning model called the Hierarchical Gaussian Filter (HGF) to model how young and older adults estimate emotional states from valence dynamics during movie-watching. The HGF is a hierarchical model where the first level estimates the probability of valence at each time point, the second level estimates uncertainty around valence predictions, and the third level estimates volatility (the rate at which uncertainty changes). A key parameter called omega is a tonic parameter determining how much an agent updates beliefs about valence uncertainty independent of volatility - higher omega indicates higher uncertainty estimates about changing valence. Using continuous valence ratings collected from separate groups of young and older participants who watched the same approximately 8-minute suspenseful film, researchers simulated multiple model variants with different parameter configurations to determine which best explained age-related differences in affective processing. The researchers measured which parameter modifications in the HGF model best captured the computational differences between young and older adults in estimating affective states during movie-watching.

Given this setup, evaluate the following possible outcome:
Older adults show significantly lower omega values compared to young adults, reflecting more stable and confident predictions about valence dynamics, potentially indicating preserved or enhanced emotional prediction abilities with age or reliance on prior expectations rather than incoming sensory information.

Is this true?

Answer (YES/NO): NO